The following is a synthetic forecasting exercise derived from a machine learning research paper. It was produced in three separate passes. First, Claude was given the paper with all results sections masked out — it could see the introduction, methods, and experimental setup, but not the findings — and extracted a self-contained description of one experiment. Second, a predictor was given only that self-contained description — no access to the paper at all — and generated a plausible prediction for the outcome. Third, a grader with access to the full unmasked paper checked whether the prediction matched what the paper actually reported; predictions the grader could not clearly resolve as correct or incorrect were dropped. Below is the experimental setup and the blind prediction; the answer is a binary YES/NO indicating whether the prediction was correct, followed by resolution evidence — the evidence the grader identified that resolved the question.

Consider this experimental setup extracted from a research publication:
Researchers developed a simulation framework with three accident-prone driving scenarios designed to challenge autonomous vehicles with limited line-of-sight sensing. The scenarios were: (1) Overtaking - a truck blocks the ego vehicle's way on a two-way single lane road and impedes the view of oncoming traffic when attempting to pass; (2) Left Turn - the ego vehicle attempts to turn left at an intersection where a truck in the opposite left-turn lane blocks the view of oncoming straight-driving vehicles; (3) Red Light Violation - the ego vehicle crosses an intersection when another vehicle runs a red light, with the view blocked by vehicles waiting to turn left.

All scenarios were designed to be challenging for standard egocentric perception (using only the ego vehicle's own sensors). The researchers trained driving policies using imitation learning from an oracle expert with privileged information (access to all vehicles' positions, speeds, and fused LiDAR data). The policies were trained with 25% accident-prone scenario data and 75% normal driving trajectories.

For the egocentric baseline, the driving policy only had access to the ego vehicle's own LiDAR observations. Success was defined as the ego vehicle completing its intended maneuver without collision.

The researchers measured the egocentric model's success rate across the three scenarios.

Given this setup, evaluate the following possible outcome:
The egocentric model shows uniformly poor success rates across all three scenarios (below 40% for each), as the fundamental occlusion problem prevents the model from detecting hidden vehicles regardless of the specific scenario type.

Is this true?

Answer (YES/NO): NO